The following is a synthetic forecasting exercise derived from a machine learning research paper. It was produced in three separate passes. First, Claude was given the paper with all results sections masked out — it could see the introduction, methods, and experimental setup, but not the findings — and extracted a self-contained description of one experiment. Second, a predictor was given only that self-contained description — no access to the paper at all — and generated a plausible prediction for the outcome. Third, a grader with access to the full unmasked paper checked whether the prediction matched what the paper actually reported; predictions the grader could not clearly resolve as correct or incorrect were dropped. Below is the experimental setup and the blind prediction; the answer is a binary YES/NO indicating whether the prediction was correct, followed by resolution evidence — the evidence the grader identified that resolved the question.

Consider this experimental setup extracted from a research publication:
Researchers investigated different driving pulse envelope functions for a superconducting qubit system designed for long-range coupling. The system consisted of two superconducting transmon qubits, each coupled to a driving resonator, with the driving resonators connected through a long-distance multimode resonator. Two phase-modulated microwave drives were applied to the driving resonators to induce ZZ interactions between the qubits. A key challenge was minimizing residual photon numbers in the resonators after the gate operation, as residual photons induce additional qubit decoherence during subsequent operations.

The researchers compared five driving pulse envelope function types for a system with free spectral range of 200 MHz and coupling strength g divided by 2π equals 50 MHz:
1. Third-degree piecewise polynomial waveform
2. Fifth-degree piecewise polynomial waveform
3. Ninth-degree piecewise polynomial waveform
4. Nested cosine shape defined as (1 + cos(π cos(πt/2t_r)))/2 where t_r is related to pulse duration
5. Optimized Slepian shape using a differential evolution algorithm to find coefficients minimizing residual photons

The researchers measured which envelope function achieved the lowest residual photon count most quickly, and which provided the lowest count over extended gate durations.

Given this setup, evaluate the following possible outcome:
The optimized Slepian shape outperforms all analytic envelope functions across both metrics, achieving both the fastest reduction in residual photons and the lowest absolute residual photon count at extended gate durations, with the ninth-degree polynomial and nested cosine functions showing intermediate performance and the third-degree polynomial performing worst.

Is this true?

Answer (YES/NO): NO